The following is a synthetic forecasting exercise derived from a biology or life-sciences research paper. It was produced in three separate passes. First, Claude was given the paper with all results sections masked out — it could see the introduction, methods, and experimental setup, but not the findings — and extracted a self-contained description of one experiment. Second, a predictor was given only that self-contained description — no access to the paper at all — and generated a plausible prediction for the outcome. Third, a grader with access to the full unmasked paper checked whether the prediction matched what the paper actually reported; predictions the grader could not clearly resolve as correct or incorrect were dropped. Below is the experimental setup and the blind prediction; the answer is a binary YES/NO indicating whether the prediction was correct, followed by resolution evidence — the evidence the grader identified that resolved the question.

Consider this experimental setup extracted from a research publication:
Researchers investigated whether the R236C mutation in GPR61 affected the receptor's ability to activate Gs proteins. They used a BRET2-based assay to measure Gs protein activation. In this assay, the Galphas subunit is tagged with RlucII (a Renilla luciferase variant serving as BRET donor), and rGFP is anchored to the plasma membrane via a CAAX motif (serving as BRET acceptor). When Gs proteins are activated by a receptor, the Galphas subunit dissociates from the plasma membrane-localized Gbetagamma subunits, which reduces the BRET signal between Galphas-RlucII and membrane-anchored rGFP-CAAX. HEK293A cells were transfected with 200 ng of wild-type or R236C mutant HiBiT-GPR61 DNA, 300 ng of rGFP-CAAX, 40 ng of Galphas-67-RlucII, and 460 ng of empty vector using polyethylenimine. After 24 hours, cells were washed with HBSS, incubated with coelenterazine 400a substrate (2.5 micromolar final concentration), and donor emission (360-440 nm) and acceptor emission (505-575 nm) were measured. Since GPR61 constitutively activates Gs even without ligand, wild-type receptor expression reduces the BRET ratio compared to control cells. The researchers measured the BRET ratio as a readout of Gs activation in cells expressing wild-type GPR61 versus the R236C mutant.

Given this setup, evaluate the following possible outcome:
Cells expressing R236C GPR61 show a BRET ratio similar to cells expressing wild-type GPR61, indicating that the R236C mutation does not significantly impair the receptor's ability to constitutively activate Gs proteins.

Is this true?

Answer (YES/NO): NO